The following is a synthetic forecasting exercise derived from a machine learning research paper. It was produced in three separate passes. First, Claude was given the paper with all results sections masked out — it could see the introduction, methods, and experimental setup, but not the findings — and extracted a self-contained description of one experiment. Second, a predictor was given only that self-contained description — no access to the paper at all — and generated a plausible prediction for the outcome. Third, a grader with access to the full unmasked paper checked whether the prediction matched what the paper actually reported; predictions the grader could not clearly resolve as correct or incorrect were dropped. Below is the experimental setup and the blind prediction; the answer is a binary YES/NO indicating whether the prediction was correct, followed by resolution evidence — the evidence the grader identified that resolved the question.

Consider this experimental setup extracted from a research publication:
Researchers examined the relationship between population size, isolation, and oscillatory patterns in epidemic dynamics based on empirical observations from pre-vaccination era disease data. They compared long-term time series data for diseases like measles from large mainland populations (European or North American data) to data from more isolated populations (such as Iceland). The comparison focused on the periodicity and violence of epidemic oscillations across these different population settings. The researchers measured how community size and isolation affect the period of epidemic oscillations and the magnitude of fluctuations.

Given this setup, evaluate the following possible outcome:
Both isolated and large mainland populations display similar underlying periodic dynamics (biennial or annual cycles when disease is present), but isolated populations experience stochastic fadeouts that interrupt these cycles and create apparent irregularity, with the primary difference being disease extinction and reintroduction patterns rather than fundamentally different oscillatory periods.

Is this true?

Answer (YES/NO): NO